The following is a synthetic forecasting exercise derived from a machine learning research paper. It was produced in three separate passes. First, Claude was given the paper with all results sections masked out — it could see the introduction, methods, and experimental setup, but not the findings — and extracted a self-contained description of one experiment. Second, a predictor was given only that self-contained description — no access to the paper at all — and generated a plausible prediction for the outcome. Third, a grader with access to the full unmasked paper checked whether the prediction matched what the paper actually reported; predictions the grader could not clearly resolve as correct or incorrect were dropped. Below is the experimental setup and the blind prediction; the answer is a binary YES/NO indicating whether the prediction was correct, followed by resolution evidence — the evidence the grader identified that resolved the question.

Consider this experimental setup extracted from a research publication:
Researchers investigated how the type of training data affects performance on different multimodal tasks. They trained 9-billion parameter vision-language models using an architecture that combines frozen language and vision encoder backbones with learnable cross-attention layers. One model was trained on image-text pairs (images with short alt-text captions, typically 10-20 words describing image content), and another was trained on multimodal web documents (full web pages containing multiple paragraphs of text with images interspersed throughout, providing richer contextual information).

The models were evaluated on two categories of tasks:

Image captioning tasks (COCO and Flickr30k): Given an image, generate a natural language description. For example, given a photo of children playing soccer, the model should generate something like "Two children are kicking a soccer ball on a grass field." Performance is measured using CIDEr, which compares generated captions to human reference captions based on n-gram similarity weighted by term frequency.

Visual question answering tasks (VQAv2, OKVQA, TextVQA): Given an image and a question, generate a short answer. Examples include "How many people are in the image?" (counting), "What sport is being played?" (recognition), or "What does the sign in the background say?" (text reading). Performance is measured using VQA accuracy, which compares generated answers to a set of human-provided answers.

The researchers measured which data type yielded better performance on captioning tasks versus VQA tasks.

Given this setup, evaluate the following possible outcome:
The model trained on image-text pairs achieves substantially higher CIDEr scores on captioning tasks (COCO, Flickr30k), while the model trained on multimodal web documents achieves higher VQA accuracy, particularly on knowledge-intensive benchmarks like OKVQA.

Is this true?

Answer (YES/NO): NO